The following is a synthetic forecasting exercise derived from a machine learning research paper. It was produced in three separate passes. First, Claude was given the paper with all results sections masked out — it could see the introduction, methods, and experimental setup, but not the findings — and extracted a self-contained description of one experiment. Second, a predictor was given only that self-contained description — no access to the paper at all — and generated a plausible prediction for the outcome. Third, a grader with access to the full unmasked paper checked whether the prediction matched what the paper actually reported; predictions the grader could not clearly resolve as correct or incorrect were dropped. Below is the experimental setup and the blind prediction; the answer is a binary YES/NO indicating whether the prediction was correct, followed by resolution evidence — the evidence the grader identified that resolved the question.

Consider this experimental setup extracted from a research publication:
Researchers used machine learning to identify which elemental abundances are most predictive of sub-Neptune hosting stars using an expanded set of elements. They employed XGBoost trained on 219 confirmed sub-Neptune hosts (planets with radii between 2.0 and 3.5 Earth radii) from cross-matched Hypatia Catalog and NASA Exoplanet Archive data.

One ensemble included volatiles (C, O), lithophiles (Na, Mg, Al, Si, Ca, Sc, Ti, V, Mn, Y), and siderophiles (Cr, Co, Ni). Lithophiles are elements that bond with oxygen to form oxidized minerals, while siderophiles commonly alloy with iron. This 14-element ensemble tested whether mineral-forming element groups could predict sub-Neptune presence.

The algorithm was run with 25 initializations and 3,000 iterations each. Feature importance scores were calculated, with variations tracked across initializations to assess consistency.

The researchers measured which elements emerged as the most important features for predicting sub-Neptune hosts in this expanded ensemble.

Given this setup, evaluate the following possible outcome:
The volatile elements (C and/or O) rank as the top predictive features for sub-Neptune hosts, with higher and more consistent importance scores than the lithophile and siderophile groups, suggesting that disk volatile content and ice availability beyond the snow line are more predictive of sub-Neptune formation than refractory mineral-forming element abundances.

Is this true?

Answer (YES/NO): NO